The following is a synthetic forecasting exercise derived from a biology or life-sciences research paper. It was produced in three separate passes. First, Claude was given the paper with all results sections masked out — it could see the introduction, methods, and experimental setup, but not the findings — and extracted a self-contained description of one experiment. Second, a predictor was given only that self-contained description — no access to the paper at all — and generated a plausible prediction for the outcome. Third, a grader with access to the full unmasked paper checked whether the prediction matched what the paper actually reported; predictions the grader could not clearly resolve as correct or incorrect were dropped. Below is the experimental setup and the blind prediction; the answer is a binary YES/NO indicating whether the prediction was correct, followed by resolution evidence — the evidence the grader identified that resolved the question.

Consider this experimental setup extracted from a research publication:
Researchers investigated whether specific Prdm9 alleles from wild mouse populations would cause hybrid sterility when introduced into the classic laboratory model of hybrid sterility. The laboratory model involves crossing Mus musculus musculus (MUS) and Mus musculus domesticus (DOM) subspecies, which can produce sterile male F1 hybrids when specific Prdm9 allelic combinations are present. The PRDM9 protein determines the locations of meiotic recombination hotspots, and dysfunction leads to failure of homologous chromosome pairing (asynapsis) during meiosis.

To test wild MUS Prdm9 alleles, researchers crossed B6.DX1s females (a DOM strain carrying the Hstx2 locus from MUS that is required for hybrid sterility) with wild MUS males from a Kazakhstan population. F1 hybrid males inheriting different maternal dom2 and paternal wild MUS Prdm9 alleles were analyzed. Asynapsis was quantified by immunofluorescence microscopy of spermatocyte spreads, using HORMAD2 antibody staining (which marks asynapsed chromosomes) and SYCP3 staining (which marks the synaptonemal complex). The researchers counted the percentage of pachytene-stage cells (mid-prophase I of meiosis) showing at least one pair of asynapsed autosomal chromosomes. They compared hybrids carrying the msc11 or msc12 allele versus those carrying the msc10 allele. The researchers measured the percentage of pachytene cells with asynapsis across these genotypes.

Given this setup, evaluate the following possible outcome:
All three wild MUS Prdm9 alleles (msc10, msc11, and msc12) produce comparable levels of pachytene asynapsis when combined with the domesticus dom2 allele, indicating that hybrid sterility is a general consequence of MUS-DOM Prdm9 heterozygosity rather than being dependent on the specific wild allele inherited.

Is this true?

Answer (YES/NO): NO